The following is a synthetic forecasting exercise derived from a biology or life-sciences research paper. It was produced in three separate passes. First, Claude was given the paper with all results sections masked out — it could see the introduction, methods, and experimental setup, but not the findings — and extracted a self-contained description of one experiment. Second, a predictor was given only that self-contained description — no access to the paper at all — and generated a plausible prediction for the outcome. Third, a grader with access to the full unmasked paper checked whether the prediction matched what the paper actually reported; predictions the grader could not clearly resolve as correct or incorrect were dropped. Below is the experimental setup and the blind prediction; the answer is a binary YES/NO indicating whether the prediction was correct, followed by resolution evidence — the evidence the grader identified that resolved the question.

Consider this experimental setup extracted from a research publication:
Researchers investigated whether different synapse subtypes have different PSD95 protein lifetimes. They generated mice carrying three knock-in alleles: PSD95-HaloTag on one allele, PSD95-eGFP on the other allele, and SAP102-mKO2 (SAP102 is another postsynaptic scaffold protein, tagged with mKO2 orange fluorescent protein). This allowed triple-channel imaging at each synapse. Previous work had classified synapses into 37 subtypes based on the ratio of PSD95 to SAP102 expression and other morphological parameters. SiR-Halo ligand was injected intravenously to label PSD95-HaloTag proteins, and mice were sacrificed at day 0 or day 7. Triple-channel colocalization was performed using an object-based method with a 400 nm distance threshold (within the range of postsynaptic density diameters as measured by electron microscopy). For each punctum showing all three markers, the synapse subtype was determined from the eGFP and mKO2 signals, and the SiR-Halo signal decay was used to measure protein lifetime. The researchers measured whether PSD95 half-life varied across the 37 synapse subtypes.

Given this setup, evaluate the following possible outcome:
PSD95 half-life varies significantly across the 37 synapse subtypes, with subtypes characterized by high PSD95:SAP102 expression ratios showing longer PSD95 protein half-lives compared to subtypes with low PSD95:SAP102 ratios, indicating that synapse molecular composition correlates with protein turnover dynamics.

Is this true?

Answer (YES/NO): NO